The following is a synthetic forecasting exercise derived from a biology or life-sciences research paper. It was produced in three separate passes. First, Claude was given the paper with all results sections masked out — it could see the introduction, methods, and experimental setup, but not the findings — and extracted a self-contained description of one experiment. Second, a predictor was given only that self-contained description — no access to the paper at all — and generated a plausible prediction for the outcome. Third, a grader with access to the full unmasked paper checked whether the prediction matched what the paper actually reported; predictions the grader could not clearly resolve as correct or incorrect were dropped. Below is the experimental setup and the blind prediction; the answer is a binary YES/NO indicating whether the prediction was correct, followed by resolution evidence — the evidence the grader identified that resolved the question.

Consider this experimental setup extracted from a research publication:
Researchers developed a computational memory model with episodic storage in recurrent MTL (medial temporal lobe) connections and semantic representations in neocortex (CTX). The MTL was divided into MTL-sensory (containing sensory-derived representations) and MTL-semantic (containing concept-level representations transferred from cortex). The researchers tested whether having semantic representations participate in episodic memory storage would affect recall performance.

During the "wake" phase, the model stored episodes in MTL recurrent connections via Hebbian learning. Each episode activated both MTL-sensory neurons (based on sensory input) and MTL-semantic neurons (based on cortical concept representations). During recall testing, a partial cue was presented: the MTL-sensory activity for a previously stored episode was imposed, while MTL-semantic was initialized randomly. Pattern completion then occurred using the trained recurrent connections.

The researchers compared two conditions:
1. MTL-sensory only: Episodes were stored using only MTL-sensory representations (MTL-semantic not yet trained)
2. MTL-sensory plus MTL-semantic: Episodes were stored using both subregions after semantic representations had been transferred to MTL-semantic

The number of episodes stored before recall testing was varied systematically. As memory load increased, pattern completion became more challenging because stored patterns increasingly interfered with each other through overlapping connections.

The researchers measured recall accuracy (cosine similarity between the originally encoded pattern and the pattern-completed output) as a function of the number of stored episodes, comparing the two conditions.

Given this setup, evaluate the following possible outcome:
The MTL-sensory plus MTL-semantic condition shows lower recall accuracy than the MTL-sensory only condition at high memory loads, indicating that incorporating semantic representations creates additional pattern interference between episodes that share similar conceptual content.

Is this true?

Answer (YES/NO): NO